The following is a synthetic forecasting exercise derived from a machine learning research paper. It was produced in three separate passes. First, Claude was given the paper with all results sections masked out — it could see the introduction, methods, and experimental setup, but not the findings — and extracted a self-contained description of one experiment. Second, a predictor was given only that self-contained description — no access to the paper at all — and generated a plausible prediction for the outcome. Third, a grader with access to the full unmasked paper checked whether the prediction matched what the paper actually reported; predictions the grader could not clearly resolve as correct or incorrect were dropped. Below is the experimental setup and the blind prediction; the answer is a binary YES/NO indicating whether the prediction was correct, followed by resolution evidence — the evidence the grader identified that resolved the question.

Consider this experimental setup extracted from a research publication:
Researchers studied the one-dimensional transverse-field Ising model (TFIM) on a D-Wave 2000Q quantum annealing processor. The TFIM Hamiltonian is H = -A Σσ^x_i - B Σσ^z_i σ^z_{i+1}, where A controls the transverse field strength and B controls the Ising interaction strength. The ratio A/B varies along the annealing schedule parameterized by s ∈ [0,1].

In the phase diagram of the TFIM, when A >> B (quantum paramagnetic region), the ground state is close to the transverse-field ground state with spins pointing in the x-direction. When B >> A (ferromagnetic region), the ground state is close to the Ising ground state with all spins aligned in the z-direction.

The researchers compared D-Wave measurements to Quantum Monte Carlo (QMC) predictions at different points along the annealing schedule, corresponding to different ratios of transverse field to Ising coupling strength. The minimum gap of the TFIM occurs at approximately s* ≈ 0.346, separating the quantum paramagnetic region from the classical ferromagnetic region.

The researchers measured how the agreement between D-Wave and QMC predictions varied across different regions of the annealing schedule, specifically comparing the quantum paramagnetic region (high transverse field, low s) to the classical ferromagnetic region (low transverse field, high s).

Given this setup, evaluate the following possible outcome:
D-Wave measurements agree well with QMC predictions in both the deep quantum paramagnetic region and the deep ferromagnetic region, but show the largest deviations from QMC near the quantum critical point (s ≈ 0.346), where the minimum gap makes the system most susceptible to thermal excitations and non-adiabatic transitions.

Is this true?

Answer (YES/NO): NO